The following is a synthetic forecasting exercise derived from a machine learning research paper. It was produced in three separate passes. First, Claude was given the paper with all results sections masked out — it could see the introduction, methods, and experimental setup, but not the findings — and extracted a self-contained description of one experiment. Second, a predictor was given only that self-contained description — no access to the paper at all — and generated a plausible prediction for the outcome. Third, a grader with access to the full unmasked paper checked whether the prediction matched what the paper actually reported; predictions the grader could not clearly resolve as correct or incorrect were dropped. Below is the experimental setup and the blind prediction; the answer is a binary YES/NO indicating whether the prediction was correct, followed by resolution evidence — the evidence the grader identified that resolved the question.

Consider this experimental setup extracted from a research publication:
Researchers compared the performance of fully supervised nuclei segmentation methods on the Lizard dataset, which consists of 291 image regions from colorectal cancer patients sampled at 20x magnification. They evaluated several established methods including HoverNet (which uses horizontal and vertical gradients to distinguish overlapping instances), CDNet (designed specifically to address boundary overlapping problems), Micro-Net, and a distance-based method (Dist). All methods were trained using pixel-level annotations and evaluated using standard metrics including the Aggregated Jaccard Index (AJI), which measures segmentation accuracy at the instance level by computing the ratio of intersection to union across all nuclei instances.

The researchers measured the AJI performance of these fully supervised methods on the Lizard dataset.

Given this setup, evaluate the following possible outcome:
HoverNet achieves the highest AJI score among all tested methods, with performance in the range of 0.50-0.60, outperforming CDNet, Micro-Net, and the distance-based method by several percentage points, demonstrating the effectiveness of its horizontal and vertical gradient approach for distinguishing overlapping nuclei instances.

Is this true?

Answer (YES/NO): NO